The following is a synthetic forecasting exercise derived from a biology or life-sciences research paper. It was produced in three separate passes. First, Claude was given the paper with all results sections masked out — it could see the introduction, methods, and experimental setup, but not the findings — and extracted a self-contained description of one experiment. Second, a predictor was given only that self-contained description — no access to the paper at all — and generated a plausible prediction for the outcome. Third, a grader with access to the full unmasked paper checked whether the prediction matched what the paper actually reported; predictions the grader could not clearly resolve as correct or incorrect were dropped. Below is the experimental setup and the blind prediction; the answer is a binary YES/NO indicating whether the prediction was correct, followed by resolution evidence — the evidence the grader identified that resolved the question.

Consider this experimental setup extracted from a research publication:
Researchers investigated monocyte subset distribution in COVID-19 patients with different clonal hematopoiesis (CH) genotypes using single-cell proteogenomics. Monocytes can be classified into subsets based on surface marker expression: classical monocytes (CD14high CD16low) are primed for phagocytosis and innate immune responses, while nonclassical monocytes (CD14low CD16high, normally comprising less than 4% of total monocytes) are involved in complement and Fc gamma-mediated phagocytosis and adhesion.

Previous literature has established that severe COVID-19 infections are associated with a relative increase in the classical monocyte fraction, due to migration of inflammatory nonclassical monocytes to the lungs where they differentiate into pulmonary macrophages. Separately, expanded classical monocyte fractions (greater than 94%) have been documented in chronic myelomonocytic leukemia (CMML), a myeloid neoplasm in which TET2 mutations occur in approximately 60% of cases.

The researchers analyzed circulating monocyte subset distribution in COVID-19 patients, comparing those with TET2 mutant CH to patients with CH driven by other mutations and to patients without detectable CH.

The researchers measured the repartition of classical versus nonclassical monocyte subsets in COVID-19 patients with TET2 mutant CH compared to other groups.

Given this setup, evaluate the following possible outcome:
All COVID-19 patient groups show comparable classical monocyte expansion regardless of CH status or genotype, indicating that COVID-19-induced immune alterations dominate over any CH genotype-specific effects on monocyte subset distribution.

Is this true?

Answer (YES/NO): NO